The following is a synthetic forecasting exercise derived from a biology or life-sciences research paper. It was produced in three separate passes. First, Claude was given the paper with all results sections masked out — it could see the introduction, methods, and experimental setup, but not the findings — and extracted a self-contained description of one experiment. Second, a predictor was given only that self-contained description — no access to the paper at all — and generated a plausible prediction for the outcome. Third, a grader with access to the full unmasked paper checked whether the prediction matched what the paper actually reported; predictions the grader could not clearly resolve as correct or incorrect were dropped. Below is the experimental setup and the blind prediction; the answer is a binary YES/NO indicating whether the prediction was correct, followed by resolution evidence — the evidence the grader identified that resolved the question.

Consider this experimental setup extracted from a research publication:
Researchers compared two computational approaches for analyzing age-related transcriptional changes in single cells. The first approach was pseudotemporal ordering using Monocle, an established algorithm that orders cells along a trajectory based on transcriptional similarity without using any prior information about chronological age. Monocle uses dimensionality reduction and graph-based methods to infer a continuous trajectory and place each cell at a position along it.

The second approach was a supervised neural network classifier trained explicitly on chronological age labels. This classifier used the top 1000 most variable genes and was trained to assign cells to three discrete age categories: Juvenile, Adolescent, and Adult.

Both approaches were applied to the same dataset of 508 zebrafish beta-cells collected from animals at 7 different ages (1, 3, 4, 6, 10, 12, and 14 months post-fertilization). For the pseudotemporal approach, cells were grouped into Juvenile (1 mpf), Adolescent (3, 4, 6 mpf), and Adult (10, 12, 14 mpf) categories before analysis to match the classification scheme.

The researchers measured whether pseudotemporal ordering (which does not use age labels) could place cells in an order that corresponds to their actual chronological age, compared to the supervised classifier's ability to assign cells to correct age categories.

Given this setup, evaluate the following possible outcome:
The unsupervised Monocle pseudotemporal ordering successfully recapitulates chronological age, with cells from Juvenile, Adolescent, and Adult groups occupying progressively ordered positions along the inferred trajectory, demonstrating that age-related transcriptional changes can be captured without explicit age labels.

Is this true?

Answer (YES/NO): NO